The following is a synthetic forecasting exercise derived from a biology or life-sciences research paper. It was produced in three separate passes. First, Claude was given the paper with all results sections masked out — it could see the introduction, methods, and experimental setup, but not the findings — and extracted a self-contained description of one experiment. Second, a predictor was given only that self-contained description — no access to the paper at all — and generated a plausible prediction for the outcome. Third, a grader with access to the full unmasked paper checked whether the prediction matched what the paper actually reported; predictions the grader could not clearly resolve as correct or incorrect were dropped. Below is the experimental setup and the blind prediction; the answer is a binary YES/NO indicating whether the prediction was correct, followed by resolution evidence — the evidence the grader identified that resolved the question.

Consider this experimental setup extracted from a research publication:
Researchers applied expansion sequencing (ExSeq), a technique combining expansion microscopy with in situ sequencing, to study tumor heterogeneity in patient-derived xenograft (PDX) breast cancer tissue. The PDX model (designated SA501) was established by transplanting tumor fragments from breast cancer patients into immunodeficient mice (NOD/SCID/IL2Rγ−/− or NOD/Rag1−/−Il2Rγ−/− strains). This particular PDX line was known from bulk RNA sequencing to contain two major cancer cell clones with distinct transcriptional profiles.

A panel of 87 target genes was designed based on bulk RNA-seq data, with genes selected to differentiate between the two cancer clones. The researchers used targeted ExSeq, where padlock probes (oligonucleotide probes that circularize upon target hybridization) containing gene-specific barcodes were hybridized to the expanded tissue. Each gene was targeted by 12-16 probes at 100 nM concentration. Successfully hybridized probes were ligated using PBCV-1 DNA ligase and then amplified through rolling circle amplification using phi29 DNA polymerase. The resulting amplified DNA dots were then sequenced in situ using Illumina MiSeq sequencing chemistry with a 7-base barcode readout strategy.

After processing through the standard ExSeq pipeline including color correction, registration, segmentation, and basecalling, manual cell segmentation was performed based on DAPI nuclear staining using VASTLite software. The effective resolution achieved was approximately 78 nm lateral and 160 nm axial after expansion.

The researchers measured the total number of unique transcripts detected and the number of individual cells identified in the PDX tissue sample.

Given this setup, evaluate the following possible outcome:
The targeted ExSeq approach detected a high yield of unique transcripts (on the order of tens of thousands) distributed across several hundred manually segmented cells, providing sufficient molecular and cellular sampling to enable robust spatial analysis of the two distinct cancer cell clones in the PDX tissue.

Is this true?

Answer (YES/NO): NO